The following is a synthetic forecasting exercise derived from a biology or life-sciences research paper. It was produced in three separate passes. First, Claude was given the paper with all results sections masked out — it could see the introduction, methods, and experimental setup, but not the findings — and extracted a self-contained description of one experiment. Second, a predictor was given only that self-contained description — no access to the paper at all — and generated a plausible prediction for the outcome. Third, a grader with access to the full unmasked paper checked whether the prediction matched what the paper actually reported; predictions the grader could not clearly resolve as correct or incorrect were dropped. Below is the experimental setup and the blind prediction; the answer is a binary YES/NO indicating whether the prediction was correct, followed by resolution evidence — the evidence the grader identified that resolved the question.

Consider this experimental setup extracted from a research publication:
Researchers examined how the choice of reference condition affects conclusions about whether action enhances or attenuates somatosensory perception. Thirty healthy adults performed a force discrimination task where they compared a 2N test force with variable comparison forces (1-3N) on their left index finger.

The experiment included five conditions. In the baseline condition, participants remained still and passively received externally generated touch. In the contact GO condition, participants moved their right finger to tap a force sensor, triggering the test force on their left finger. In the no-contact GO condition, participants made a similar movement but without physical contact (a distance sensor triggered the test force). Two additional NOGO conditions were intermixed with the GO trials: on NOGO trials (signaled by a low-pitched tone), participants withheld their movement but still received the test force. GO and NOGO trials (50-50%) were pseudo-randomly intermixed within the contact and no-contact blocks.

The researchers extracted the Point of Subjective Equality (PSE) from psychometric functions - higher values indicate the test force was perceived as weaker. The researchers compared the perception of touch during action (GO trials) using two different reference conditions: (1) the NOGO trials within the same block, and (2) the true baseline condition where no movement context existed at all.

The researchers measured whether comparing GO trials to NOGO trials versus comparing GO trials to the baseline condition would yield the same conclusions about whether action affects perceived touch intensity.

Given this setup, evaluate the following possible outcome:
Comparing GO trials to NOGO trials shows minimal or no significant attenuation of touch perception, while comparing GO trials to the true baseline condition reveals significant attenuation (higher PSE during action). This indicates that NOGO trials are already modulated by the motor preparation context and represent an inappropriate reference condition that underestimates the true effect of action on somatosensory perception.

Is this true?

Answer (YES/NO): NO